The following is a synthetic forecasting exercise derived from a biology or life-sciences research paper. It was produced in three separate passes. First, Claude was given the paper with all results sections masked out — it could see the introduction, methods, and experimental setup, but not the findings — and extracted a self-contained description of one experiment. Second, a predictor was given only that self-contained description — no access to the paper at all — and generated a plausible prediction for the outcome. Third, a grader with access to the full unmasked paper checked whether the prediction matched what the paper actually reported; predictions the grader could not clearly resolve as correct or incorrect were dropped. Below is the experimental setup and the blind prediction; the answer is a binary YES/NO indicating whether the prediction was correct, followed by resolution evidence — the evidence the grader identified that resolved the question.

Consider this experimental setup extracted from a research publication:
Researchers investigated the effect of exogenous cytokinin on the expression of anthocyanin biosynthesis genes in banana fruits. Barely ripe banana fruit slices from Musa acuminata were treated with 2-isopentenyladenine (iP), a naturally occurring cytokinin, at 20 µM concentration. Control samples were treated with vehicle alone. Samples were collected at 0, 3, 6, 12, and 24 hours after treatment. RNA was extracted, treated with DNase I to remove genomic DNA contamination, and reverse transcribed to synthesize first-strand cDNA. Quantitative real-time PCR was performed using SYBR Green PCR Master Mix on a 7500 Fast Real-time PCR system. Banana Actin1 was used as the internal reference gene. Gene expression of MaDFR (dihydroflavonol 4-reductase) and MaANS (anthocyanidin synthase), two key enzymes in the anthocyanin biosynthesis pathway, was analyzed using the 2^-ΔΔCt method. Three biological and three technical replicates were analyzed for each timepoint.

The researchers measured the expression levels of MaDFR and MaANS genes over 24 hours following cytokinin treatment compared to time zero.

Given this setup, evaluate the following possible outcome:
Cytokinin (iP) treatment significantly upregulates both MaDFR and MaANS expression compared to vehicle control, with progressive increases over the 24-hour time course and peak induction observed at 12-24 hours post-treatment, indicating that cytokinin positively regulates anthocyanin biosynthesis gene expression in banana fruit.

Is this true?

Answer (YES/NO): NO